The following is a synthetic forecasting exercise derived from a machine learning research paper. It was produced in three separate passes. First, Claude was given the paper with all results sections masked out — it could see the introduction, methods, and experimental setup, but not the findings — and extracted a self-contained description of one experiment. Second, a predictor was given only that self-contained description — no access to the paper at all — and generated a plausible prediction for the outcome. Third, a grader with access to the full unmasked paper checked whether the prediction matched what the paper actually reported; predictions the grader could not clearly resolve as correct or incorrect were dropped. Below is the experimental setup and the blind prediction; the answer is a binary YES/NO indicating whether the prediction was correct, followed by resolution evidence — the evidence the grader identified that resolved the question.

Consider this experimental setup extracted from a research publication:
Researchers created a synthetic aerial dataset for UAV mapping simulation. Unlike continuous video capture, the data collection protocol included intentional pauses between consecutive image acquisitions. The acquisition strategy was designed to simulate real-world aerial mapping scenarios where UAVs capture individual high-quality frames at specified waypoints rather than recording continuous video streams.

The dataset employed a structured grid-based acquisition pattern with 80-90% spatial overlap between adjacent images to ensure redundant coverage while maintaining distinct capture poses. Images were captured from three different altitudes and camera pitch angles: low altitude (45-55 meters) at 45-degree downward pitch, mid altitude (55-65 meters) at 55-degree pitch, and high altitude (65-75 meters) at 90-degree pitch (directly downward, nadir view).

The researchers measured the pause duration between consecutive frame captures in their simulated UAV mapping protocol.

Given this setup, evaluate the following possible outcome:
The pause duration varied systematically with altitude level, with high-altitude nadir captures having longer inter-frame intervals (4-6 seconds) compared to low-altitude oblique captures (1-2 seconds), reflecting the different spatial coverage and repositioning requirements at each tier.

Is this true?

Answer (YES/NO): NO